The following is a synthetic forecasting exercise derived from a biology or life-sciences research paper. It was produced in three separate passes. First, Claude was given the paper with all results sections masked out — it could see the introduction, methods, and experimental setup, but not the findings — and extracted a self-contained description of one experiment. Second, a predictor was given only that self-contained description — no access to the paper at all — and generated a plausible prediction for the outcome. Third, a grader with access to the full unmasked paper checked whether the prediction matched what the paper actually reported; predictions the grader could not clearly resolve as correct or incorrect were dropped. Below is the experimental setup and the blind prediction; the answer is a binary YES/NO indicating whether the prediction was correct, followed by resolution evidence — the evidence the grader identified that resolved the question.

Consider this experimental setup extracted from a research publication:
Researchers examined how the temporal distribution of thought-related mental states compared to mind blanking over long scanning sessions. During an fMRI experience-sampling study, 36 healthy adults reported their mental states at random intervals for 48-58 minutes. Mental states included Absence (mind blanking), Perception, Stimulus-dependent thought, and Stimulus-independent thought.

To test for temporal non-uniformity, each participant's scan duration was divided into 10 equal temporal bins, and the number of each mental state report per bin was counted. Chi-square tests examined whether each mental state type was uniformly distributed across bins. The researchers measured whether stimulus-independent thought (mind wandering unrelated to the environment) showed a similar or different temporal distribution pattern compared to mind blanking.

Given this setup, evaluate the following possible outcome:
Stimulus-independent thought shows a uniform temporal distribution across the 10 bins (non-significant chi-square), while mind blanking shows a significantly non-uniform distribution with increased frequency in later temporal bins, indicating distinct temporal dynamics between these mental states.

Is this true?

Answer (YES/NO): NO